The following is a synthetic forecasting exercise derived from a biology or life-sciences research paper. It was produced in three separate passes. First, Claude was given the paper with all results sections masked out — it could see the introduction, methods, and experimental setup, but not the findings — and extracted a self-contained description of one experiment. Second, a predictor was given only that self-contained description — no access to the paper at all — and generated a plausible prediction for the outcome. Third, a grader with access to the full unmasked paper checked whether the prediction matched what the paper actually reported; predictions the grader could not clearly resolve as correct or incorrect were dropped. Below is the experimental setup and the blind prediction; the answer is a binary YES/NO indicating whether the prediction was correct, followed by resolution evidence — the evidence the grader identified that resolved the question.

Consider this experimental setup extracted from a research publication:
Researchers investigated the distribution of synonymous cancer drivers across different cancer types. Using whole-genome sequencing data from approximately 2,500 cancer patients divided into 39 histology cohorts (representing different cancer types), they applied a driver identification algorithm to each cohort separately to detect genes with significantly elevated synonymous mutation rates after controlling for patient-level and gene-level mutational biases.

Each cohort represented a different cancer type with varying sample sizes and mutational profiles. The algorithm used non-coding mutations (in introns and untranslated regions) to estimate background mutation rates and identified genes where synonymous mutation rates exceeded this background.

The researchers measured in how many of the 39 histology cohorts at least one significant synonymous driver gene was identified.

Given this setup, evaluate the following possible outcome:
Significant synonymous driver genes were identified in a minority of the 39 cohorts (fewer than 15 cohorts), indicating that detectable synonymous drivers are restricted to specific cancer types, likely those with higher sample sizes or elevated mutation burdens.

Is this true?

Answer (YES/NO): NO